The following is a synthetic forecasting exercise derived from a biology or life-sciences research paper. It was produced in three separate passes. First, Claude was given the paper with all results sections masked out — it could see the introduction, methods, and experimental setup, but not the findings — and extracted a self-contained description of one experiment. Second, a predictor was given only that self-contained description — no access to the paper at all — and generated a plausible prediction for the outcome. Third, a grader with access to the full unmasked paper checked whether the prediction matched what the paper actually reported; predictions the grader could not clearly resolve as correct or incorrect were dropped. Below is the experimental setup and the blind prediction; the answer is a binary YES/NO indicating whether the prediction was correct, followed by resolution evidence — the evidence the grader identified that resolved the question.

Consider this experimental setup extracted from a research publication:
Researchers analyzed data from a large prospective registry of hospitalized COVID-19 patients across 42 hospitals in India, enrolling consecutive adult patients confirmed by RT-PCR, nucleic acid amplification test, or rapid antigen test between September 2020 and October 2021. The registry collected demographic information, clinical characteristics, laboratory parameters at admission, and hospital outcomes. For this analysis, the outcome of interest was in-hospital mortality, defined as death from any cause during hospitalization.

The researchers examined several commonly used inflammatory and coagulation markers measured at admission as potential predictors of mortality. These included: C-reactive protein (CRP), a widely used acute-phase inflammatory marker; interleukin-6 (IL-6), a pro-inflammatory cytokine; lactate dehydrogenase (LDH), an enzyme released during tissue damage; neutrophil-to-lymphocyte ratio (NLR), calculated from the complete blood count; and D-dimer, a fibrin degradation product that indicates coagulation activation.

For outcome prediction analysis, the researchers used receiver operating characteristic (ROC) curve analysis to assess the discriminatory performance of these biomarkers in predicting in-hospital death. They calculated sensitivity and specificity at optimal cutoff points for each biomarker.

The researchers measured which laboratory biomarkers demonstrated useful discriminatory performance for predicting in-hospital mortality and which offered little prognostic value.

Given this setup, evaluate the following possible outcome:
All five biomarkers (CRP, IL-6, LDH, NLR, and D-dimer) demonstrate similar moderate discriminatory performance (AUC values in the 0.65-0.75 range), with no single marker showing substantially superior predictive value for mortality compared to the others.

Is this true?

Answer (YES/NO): NO